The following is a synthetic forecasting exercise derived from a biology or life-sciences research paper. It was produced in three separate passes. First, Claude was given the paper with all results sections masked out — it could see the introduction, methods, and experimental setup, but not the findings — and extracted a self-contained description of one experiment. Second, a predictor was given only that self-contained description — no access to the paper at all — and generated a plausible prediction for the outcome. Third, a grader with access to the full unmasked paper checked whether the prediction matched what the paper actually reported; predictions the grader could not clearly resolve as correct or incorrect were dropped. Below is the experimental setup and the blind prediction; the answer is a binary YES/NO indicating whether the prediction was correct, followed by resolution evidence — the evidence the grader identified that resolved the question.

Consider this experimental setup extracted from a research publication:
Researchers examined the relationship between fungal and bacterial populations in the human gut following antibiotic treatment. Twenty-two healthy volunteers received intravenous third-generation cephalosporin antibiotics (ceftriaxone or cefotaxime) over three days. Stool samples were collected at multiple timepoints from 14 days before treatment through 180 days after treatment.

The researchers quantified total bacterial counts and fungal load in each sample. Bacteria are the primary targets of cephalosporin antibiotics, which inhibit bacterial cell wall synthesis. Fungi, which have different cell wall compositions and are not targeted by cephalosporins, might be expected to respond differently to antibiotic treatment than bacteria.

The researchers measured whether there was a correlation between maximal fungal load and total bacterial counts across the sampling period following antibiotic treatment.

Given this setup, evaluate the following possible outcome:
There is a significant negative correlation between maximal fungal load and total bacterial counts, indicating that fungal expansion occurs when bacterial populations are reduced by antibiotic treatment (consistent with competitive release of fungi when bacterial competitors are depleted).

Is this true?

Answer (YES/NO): YES